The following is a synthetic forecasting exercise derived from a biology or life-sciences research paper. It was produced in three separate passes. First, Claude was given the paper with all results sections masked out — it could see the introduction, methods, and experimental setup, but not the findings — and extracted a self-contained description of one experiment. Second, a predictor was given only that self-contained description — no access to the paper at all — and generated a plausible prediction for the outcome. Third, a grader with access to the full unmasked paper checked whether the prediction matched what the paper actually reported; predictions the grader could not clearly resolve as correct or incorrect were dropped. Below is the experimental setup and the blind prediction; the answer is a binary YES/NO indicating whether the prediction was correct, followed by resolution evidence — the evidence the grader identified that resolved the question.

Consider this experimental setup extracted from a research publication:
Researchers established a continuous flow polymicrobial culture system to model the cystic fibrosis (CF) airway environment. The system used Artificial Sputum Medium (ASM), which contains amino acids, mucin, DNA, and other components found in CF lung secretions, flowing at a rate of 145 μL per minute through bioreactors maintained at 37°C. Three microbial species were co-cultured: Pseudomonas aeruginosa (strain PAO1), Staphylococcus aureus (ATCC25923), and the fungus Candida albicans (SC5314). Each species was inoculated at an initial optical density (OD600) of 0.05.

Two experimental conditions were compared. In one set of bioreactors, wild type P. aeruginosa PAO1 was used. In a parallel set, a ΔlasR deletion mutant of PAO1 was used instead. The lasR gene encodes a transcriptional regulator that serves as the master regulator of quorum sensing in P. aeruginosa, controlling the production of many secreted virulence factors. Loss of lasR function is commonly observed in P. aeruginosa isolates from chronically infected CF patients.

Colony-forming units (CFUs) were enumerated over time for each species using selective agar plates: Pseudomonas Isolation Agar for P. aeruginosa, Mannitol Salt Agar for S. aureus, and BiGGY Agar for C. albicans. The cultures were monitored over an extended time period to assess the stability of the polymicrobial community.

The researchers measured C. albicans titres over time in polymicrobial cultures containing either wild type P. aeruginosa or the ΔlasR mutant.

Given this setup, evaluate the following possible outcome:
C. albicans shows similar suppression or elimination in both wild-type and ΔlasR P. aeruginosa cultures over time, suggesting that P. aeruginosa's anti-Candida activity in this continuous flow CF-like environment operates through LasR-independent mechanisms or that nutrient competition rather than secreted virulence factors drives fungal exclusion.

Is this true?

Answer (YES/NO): NO